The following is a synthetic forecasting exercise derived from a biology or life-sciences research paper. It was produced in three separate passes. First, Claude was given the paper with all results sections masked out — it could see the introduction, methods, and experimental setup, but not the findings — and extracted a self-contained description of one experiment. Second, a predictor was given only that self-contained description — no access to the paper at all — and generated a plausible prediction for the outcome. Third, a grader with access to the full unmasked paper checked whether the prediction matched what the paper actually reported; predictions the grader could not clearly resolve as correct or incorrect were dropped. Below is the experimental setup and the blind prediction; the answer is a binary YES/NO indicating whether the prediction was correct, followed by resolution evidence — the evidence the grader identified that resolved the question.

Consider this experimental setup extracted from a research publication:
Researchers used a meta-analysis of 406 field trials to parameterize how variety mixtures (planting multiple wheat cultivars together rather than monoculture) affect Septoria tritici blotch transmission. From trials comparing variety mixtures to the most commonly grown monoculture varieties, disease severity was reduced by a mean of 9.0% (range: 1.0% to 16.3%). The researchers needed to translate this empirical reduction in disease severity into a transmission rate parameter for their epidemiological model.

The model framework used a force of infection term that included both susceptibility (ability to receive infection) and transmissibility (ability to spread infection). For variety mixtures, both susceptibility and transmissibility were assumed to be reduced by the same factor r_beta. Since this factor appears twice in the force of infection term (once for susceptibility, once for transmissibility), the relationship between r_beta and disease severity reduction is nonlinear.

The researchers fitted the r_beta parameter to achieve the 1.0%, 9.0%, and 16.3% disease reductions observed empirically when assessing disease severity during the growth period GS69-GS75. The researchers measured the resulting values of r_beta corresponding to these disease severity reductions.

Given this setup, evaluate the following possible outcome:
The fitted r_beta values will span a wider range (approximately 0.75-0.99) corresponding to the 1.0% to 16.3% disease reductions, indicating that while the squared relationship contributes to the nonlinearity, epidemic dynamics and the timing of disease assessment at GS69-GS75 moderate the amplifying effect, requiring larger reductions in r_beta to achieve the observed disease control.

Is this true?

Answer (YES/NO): NO